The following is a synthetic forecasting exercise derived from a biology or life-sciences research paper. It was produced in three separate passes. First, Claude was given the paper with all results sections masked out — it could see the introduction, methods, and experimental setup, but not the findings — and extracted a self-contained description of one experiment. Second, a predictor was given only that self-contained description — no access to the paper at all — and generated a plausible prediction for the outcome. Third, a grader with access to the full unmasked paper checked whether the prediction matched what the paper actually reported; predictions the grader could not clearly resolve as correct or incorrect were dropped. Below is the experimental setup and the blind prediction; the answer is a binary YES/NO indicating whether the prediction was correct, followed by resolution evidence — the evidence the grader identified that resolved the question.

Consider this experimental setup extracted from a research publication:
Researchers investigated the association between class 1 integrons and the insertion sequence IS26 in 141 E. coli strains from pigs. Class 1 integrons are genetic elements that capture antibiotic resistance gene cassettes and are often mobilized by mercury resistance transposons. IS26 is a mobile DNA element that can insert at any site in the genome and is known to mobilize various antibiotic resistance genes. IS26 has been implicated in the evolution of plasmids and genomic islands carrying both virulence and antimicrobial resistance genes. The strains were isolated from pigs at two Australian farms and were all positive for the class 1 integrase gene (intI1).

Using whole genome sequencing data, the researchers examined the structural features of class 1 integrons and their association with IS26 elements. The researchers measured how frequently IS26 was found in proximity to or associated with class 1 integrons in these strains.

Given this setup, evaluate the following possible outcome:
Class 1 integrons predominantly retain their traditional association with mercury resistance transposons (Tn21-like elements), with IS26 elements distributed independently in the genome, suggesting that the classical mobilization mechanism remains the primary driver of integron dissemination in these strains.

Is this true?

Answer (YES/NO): NO